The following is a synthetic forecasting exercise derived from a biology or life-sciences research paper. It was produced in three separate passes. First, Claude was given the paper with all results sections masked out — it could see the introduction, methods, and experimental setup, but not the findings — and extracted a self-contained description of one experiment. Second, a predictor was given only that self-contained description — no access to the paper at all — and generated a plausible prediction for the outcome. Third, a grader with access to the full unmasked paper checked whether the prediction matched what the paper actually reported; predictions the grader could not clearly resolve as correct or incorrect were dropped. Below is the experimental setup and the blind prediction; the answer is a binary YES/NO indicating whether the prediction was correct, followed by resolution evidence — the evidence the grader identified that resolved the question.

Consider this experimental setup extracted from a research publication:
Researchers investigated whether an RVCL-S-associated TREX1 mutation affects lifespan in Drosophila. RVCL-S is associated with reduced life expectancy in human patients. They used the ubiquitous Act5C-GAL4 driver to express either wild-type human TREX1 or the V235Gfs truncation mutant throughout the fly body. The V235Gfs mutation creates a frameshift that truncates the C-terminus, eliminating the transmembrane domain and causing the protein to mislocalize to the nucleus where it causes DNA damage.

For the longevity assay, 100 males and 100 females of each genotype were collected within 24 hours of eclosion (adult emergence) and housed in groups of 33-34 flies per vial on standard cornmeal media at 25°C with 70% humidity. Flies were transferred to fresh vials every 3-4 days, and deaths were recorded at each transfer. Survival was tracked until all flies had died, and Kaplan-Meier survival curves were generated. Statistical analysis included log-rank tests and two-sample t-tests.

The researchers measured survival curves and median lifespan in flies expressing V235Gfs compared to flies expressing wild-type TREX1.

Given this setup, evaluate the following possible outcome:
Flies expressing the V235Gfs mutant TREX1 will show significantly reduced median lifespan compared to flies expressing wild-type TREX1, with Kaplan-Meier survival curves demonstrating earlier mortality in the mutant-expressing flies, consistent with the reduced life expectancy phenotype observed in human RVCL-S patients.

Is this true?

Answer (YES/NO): YES